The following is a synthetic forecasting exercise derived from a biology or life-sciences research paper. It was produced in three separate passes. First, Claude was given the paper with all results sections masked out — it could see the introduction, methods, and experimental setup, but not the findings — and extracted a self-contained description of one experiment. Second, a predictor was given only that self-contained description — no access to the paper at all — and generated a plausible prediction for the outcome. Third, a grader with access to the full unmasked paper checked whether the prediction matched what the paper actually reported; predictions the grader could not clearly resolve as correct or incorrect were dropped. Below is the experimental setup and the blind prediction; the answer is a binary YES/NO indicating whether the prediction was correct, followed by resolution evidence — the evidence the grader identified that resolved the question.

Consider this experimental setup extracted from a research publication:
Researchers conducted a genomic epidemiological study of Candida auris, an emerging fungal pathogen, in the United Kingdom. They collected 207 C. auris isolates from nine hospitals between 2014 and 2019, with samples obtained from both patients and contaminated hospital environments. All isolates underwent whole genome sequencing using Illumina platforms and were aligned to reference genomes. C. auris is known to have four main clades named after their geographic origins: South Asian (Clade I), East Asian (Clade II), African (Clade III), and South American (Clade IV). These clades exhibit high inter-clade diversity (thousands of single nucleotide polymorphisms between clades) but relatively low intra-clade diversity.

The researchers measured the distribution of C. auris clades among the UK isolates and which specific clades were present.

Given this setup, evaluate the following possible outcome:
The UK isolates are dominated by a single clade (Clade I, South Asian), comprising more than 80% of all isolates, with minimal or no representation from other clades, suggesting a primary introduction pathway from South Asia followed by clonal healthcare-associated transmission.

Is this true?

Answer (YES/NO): NO